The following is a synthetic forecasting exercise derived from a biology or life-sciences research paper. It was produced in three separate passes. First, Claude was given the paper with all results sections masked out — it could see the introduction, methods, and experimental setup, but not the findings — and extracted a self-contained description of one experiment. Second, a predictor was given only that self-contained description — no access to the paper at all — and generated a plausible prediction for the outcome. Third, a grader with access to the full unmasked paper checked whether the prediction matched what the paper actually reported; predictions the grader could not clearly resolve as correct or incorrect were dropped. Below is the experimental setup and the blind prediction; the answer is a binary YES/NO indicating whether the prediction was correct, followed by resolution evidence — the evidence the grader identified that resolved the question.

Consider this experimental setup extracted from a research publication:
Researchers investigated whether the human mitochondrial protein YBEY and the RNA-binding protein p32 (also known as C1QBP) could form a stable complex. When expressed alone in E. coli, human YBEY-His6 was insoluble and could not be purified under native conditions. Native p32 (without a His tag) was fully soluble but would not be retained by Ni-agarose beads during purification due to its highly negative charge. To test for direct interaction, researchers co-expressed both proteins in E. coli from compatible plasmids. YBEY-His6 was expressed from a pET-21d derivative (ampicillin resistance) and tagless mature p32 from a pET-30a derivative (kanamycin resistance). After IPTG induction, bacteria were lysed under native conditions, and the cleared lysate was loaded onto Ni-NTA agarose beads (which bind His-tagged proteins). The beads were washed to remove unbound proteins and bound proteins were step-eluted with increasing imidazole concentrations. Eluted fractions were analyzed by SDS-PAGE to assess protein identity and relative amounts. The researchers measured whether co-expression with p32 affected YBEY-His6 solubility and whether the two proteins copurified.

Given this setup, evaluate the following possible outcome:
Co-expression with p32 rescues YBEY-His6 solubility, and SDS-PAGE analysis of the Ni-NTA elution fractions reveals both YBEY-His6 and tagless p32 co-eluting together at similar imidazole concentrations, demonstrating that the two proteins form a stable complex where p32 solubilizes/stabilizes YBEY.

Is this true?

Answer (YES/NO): YES